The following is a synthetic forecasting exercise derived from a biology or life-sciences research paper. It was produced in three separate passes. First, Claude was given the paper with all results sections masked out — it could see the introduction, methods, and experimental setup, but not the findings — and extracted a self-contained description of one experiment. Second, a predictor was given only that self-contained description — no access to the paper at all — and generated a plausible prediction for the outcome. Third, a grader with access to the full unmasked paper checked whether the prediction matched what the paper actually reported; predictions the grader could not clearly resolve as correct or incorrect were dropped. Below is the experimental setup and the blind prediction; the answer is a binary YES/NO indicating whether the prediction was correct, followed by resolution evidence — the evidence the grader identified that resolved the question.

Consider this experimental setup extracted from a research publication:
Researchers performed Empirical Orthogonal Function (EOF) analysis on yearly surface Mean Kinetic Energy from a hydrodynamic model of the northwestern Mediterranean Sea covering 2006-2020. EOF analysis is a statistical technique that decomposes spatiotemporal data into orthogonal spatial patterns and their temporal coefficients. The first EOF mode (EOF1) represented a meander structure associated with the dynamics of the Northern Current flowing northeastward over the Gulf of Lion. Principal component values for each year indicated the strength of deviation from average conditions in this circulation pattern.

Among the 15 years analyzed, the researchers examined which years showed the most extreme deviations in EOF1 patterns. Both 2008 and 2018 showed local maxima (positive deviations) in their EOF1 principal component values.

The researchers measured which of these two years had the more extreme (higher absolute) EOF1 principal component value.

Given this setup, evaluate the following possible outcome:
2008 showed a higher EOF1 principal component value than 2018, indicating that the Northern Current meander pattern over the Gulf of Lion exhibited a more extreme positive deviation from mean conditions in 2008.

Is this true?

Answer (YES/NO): NO